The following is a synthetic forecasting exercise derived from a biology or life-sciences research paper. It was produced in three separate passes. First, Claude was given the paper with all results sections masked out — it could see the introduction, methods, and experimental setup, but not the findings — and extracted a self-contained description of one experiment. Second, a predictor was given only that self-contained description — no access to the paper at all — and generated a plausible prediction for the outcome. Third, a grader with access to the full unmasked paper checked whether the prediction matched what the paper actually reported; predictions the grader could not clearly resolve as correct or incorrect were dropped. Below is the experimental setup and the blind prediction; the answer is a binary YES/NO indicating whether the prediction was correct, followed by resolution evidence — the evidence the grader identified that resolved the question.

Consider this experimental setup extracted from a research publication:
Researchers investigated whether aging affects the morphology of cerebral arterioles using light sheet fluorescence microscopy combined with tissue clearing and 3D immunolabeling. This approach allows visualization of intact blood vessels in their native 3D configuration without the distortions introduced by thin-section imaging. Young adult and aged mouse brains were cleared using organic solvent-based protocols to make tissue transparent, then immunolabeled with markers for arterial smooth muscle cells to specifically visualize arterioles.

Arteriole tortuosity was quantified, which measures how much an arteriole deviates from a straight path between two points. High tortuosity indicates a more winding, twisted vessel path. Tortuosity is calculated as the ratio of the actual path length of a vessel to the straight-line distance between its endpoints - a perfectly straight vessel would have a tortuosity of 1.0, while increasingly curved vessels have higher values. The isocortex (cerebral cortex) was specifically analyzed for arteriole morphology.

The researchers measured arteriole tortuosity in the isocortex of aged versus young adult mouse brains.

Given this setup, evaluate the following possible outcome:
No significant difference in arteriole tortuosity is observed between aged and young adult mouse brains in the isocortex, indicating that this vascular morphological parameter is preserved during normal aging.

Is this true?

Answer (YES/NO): NO